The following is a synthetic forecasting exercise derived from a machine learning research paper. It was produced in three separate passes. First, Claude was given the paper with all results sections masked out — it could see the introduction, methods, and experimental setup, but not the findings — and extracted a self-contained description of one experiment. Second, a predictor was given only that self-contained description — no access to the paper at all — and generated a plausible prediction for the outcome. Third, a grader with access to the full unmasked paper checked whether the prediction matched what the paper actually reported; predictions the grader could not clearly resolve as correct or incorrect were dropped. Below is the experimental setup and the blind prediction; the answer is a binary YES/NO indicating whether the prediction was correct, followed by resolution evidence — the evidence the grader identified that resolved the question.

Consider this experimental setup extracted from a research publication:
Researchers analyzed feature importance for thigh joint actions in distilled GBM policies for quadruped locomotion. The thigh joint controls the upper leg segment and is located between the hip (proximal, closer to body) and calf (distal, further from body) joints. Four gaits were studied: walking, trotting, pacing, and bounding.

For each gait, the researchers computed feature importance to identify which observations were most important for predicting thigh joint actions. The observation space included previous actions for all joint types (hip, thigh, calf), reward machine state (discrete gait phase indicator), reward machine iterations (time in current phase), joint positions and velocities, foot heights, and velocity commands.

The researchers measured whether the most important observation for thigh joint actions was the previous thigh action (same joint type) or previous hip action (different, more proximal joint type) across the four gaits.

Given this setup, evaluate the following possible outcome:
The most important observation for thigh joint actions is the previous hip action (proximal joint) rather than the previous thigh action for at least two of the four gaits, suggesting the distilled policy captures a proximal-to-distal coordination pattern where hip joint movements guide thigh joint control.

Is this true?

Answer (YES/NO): NO